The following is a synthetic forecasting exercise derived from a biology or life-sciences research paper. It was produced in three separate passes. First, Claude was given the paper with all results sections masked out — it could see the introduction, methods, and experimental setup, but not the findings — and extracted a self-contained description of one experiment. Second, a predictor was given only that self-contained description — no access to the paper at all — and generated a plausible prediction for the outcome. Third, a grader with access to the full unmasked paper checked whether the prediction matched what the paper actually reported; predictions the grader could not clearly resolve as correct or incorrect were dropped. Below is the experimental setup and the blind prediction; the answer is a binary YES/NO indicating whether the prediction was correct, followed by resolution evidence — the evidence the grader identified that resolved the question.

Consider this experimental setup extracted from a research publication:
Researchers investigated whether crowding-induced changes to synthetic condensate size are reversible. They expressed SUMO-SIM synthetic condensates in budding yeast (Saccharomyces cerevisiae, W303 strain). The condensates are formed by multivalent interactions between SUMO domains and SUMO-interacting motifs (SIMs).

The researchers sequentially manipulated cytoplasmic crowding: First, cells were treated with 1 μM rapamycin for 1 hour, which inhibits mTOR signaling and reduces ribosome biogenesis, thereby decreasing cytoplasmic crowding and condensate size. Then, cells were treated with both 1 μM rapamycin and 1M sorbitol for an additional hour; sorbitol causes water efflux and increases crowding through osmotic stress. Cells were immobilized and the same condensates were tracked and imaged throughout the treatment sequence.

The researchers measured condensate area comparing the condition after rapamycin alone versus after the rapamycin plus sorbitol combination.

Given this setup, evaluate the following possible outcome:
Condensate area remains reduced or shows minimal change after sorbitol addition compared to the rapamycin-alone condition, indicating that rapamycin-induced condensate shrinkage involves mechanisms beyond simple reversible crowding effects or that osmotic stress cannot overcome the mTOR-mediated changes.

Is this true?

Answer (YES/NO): NO